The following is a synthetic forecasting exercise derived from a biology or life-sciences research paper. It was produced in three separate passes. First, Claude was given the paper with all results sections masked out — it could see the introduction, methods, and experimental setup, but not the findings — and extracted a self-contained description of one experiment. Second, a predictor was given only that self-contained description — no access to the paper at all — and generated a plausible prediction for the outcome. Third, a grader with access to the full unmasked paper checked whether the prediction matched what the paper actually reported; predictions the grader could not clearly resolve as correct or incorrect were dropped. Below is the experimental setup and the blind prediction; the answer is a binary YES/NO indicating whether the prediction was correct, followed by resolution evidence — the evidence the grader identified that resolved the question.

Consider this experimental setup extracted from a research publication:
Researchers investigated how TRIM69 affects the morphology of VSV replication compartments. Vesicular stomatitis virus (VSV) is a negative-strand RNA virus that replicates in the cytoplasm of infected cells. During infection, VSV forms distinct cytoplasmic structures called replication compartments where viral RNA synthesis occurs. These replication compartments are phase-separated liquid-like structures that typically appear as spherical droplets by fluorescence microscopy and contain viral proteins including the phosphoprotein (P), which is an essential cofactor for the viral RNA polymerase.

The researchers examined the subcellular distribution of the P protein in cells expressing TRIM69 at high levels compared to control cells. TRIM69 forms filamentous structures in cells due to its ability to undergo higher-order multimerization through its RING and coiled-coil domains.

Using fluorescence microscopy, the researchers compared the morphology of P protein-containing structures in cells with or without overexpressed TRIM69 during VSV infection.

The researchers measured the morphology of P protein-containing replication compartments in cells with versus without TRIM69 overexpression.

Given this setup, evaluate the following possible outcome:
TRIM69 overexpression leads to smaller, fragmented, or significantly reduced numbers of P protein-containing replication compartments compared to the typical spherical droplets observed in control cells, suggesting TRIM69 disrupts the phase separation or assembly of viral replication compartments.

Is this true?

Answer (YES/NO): NO